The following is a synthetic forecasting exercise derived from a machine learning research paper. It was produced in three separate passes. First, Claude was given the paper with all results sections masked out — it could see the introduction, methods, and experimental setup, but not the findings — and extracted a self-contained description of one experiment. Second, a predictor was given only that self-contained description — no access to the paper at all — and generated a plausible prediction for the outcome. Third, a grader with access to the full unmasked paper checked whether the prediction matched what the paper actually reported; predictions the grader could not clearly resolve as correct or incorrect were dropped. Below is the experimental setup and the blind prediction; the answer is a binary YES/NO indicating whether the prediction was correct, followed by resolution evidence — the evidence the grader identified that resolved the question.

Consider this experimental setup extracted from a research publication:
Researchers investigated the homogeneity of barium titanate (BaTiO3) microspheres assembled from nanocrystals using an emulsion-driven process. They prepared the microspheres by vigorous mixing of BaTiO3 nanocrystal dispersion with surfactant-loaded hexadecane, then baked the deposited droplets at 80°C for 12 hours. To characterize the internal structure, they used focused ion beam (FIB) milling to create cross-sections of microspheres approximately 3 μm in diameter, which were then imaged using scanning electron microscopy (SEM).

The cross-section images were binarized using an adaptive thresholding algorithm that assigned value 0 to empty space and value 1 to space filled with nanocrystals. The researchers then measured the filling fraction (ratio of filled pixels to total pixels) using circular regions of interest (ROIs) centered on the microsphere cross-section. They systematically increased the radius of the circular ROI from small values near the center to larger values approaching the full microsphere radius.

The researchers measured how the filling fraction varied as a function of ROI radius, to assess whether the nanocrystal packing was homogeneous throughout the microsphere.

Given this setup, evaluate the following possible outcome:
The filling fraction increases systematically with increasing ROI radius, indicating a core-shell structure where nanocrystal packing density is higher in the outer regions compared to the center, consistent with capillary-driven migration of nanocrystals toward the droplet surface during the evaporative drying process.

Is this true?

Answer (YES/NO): NO